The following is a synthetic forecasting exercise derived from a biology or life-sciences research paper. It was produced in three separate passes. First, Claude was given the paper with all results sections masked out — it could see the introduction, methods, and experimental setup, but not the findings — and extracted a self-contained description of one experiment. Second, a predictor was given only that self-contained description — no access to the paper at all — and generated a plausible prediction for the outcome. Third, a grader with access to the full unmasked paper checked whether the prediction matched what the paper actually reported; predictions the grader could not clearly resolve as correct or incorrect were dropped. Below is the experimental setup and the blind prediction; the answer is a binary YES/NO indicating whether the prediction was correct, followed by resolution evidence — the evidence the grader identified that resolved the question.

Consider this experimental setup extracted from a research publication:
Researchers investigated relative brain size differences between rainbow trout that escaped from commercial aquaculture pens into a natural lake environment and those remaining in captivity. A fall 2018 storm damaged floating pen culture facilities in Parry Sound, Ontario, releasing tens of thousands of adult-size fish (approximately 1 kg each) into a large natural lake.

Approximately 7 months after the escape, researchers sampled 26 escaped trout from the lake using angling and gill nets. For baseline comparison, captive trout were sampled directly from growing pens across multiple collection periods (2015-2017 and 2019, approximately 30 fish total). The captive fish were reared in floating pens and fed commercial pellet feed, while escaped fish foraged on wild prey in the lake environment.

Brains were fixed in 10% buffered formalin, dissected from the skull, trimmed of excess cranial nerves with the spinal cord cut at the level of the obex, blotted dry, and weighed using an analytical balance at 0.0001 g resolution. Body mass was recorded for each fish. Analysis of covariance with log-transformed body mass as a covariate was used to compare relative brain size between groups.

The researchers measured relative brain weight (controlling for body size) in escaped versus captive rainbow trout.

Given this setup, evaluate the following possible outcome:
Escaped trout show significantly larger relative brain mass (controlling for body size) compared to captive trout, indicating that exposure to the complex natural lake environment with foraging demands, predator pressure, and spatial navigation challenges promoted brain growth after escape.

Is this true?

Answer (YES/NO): YES